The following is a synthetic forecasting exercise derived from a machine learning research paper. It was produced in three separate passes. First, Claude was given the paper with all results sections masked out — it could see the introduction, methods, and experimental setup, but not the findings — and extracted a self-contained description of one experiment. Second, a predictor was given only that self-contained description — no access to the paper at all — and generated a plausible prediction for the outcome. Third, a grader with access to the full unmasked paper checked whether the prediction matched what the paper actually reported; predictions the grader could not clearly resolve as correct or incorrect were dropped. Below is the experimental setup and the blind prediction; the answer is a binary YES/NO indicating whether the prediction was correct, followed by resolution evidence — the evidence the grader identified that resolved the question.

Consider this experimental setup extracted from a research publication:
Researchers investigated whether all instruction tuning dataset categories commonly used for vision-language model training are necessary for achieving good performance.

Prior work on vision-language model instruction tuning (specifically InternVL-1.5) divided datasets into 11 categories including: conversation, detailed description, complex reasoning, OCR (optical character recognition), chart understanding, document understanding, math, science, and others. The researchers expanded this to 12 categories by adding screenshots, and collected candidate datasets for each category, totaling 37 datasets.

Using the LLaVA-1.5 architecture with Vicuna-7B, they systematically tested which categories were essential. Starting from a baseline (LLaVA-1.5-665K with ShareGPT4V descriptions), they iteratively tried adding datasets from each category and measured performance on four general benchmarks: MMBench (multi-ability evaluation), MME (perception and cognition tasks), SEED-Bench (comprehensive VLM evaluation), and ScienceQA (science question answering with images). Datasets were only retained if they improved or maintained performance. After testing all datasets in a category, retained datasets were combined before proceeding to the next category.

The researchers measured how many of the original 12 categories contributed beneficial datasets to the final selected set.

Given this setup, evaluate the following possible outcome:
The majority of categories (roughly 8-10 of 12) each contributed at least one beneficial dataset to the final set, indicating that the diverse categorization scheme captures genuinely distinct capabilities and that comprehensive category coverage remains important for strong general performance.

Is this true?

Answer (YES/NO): YES